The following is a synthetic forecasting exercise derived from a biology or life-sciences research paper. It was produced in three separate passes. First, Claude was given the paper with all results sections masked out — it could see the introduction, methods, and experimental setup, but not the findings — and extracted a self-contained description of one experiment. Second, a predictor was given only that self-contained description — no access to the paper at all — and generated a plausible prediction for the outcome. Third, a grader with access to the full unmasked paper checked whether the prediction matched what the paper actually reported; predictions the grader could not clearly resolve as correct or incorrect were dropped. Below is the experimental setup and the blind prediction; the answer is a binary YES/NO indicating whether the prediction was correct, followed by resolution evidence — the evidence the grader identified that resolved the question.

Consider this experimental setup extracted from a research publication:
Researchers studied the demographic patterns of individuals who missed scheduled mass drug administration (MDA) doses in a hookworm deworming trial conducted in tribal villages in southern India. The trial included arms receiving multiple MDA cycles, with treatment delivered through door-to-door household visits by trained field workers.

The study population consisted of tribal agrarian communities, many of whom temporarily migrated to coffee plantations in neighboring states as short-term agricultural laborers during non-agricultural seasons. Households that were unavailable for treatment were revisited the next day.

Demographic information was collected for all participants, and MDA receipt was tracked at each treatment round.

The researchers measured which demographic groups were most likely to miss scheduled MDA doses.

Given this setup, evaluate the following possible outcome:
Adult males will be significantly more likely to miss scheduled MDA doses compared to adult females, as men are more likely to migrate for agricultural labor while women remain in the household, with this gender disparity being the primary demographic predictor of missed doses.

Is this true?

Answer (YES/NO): NO